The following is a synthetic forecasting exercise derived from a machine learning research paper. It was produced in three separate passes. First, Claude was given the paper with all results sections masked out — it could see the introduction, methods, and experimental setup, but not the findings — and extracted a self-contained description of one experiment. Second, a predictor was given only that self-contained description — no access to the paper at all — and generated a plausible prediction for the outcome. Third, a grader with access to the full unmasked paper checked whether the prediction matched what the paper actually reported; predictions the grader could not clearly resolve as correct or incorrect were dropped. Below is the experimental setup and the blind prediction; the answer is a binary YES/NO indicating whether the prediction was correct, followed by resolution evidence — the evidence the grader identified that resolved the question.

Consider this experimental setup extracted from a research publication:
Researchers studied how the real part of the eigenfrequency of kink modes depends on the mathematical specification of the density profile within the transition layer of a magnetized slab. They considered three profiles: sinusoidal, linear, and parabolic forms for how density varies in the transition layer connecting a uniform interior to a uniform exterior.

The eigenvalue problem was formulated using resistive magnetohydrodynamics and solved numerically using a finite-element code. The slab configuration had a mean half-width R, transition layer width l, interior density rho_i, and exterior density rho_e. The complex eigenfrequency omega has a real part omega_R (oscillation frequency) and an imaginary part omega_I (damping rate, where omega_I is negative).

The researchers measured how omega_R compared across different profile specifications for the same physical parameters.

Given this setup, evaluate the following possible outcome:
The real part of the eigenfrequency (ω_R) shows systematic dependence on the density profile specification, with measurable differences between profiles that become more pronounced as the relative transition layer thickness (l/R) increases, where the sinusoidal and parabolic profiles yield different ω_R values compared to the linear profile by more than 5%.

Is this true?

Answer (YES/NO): YES